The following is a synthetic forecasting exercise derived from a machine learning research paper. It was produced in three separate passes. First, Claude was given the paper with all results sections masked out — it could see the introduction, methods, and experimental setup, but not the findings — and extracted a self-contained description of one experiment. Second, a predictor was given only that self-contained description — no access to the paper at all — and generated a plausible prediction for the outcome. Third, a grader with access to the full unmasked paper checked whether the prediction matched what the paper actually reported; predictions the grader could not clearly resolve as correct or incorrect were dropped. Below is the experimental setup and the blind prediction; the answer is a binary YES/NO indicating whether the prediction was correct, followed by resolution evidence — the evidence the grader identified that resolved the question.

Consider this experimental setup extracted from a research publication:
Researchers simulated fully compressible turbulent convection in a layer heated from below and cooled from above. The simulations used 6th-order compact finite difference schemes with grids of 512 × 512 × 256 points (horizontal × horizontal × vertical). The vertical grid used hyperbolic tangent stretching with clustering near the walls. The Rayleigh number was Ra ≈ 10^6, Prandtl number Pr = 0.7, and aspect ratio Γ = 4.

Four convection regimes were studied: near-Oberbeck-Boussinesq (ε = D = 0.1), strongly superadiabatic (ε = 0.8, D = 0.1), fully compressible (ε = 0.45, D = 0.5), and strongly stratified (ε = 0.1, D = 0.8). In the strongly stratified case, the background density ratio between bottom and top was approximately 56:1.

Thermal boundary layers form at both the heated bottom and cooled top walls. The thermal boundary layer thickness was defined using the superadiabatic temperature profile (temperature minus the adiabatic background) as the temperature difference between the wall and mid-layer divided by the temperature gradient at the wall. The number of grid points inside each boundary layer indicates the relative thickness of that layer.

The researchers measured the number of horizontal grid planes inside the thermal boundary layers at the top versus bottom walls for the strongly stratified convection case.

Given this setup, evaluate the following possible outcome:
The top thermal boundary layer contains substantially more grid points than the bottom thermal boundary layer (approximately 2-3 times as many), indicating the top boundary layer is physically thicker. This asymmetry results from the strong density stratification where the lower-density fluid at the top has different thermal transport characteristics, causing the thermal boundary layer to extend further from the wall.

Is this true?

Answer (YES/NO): YES